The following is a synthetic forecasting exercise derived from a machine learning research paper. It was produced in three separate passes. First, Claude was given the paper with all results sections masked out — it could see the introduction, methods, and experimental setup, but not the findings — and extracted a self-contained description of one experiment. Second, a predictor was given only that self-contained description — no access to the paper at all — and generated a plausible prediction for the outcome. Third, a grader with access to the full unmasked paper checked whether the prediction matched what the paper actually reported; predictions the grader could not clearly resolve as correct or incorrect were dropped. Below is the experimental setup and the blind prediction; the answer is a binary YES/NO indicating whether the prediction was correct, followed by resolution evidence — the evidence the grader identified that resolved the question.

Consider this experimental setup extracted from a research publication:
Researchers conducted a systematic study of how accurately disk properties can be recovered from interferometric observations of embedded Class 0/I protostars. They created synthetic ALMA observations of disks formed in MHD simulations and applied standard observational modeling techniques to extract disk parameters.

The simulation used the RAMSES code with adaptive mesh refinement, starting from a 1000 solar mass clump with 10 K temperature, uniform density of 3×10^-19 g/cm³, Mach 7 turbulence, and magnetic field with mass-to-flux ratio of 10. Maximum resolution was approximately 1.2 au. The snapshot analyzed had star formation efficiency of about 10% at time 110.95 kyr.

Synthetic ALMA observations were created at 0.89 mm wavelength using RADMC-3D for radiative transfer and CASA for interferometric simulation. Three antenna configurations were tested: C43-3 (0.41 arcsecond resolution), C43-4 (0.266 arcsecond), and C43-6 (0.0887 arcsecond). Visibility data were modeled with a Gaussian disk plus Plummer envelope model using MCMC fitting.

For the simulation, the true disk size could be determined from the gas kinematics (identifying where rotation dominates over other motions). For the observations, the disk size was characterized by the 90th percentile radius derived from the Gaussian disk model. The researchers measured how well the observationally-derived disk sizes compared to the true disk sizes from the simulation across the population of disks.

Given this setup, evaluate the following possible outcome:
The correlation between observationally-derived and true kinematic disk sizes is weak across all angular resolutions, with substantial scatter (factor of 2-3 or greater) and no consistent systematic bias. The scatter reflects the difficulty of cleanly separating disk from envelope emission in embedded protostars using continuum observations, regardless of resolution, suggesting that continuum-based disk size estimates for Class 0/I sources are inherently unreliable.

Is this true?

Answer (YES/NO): NO